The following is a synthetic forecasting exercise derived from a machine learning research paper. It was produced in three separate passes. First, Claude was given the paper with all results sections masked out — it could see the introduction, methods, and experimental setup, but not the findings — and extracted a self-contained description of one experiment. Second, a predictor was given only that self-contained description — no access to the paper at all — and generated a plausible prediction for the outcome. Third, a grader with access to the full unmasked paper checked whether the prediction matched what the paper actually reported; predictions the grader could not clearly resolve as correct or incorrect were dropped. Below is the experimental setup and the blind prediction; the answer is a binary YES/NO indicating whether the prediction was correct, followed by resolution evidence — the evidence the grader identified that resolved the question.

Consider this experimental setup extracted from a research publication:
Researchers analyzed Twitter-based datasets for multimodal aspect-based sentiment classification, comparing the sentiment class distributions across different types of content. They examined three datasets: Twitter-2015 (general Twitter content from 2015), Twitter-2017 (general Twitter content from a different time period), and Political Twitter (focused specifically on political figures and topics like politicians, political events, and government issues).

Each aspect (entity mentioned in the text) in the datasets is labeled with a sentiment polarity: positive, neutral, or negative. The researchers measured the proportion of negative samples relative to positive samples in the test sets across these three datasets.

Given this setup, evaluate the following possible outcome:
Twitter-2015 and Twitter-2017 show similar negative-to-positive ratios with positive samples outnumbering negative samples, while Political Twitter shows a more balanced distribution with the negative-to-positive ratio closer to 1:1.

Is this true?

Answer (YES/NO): NO